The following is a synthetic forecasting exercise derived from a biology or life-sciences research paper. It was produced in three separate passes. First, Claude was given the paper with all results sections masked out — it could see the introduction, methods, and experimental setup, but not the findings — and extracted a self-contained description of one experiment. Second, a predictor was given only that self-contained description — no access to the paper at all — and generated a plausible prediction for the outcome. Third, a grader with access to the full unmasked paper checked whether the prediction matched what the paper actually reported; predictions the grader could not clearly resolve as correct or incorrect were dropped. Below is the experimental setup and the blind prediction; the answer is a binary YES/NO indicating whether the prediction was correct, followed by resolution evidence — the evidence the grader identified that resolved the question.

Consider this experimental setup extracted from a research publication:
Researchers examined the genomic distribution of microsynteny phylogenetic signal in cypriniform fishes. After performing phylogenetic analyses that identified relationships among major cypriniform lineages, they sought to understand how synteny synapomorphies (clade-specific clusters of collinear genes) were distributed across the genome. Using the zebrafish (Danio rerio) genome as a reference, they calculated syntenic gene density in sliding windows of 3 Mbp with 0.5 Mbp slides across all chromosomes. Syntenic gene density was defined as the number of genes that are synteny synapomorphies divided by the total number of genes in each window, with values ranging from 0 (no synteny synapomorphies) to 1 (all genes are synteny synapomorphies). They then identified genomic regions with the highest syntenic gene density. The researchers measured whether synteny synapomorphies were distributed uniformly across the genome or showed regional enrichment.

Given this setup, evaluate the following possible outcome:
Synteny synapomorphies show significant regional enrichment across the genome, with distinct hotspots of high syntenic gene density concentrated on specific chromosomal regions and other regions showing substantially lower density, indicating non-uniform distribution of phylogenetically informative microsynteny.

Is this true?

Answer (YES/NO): YES